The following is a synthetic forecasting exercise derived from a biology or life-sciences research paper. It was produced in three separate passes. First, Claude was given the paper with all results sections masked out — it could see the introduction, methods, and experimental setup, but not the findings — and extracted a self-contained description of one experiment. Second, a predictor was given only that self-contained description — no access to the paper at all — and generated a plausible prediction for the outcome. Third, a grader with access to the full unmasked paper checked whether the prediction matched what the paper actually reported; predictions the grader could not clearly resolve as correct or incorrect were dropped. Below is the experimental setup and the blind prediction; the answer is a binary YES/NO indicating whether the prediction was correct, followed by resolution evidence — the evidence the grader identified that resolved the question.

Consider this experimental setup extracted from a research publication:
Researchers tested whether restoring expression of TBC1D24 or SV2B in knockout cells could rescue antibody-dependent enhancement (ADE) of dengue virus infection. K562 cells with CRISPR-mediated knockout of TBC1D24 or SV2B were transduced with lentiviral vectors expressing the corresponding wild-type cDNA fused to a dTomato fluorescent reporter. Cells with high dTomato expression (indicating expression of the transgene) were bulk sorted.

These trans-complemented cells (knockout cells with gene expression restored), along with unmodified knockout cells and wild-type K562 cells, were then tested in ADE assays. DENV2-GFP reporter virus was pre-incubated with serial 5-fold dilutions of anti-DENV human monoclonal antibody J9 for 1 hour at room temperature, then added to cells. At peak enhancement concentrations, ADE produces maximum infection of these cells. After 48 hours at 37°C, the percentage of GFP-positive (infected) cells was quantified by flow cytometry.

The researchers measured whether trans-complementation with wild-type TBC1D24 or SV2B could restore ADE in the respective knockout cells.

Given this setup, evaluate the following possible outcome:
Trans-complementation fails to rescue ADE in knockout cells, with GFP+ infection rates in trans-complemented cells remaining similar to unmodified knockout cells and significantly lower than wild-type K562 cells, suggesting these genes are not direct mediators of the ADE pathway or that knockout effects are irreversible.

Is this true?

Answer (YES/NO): NO